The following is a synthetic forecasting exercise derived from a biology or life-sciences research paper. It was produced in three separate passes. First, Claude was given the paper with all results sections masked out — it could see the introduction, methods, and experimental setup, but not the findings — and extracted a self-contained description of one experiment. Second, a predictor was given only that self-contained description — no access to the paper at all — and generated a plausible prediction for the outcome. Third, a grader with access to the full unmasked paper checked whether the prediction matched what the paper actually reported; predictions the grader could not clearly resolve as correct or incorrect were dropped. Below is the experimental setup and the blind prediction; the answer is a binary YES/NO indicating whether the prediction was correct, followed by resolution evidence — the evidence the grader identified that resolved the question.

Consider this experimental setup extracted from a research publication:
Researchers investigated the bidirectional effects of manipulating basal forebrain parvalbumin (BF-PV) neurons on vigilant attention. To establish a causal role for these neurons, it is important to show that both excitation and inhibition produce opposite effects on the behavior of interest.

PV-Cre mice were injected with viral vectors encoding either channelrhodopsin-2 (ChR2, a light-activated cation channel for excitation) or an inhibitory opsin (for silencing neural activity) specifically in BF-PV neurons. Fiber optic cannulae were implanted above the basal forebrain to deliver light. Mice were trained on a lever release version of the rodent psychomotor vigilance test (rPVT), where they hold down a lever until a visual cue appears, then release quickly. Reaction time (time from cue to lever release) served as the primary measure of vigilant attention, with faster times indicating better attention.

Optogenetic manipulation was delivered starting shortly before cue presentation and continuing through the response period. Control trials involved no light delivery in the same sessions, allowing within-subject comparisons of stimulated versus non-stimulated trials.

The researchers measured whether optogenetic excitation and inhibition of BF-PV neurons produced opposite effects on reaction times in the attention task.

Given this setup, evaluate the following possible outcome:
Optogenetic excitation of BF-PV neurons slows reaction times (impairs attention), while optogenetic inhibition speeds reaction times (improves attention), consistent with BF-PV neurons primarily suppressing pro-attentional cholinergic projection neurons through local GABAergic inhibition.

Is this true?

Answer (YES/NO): NO